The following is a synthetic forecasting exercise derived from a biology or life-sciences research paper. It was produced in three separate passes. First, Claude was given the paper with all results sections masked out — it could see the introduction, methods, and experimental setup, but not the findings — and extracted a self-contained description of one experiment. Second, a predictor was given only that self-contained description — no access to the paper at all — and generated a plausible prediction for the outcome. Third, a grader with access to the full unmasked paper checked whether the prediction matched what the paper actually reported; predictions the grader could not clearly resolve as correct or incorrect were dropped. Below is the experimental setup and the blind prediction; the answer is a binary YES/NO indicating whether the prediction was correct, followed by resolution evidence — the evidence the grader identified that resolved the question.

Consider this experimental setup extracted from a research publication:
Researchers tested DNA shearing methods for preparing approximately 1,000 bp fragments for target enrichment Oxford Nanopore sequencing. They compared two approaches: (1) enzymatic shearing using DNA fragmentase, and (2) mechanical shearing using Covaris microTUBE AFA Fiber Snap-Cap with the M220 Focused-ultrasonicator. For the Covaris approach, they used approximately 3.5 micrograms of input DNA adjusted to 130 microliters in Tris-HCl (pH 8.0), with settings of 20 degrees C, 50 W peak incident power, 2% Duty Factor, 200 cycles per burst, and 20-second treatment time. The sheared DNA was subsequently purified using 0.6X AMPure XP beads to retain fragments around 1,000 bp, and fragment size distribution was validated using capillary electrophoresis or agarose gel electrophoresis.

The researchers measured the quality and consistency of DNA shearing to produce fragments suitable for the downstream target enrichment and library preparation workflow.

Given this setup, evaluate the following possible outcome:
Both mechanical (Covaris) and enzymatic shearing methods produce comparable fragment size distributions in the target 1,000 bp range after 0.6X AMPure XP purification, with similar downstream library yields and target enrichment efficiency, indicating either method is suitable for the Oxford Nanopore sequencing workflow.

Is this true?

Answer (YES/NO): NO